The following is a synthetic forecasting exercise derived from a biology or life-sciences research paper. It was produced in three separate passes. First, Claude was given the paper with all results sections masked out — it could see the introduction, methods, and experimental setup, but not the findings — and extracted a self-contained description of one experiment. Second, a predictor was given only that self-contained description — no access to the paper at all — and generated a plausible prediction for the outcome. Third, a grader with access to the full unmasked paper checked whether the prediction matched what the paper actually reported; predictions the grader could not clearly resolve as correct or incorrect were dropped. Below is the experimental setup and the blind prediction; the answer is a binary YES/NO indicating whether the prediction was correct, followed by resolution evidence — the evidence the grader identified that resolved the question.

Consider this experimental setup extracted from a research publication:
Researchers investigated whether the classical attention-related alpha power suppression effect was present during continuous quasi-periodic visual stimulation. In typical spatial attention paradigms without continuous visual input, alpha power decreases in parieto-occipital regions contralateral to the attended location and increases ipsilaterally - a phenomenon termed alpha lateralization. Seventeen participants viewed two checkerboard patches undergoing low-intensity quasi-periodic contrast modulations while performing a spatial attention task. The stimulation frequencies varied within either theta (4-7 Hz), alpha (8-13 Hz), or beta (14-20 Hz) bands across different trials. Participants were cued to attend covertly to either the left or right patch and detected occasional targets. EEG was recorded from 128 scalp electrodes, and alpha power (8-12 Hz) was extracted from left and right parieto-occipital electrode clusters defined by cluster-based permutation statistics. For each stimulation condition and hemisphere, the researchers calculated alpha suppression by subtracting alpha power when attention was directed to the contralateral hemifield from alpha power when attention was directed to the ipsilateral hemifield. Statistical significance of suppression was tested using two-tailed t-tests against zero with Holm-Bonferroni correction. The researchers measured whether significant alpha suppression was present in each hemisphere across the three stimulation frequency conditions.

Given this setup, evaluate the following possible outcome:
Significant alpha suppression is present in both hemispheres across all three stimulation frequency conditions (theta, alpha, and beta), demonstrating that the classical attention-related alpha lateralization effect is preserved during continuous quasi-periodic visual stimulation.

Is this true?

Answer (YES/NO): YES